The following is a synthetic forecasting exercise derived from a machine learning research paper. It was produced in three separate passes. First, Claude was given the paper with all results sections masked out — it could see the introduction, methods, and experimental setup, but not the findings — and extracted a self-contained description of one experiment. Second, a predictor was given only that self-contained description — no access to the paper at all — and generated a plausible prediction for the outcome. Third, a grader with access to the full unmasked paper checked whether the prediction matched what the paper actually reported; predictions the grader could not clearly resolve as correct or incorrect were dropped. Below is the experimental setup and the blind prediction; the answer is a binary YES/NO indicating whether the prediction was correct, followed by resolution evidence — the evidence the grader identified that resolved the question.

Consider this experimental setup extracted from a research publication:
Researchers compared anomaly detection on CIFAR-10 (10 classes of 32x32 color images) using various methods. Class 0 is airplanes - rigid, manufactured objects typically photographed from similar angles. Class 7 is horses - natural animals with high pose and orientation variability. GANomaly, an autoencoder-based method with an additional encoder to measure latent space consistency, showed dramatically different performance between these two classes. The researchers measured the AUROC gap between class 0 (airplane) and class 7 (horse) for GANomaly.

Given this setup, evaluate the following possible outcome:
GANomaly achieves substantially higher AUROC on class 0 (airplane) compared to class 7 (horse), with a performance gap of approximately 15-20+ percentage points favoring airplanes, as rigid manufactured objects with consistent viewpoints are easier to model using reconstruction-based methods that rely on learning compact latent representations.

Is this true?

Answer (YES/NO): NO